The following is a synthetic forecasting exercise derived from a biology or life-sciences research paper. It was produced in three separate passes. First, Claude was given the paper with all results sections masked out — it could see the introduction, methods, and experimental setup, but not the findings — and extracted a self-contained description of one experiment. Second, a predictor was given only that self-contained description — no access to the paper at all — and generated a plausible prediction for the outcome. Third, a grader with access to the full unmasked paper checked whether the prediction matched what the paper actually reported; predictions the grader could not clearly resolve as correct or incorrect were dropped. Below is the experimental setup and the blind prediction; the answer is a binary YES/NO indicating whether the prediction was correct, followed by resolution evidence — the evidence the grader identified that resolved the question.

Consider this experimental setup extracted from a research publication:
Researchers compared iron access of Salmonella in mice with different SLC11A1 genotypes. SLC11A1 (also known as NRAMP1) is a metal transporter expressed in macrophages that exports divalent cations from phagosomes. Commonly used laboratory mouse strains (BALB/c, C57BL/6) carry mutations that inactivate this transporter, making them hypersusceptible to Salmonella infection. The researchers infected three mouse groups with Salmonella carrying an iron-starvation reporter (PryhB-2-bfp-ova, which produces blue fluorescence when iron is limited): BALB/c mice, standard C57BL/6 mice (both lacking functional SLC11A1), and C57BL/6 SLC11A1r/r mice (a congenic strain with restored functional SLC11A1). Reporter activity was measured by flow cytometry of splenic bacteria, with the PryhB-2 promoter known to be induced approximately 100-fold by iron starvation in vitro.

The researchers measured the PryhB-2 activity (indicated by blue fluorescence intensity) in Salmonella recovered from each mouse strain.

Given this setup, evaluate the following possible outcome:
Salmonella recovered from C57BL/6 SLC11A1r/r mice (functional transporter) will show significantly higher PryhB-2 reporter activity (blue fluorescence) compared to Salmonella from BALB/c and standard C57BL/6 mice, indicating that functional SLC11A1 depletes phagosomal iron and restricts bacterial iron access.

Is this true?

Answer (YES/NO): YES